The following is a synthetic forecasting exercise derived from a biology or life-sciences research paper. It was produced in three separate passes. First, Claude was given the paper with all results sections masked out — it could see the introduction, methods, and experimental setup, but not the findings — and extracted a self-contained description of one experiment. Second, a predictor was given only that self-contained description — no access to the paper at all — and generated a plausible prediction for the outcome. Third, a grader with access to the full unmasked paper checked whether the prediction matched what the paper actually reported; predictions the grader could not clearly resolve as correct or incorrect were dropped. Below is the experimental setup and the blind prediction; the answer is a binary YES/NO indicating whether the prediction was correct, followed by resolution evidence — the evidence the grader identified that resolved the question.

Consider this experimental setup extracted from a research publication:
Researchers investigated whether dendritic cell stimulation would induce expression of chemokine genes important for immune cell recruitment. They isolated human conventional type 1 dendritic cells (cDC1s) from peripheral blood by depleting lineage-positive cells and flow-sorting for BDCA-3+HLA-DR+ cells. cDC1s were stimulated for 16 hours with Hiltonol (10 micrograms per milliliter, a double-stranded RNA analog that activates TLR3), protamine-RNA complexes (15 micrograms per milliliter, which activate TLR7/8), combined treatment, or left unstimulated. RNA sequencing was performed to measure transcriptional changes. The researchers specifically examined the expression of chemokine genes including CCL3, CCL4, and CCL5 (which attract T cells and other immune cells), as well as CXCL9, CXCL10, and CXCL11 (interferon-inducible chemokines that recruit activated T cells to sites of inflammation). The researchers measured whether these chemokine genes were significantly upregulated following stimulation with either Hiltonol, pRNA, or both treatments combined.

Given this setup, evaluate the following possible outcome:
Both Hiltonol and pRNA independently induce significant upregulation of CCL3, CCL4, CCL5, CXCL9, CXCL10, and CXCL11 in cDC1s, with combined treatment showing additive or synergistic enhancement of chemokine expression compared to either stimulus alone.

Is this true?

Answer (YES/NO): NO